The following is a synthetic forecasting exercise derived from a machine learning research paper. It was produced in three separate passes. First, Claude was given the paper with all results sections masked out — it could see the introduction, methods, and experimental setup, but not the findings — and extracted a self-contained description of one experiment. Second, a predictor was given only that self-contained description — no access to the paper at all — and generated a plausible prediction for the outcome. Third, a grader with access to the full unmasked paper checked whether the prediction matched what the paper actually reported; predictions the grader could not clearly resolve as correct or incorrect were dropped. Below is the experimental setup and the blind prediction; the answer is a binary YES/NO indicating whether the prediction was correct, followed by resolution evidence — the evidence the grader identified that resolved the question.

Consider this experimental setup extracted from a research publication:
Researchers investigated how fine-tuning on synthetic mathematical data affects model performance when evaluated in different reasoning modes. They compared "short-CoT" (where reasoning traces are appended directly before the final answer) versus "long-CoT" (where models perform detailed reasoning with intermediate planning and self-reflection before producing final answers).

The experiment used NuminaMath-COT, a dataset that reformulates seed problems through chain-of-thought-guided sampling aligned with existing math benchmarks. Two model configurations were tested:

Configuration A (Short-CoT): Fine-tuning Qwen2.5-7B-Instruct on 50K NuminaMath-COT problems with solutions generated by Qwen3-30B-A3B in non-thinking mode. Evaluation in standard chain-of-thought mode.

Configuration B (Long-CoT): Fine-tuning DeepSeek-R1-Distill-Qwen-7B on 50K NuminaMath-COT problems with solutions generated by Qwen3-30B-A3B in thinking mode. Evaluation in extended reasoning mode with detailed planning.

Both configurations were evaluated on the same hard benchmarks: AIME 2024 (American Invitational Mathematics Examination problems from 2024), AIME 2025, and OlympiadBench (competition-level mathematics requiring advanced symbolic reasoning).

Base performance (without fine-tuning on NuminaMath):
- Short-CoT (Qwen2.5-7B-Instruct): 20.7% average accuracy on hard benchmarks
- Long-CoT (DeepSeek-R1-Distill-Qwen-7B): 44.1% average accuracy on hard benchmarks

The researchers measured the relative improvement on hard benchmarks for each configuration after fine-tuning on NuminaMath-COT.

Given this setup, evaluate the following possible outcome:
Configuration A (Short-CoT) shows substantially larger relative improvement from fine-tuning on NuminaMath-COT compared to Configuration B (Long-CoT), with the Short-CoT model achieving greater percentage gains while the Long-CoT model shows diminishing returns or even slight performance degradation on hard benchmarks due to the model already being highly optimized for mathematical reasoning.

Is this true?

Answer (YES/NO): YES